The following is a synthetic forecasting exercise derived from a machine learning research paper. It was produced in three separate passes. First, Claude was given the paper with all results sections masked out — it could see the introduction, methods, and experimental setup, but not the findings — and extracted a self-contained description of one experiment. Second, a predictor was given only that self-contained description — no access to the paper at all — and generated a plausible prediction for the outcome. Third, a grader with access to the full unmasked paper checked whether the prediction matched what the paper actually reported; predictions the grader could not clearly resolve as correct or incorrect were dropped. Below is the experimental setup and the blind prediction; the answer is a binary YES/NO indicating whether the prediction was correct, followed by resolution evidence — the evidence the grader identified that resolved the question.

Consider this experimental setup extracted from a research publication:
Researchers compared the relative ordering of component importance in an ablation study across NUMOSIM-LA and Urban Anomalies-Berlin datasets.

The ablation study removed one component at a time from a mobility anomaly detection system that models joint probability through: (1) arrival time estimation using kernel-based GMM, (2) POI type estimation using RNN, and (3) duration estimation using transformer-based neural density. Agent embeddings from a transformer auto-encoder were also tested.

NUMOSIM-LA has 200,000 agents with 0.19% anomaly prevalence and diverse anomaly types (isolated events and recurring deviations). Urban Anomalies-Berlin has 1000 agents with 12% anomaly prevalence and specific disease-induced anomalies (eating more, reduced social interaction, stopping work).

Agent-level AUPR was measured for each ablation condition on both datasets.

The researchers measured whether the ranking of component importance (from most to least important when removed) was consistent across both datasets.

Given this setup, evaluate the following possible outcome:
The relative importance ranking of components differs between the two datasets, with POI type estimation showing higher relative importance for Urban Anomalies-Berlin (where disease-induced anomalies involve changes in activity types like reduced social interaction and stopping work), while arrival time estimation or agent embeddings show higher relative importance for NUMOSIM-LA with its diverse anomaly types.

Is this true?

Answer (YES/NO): NO